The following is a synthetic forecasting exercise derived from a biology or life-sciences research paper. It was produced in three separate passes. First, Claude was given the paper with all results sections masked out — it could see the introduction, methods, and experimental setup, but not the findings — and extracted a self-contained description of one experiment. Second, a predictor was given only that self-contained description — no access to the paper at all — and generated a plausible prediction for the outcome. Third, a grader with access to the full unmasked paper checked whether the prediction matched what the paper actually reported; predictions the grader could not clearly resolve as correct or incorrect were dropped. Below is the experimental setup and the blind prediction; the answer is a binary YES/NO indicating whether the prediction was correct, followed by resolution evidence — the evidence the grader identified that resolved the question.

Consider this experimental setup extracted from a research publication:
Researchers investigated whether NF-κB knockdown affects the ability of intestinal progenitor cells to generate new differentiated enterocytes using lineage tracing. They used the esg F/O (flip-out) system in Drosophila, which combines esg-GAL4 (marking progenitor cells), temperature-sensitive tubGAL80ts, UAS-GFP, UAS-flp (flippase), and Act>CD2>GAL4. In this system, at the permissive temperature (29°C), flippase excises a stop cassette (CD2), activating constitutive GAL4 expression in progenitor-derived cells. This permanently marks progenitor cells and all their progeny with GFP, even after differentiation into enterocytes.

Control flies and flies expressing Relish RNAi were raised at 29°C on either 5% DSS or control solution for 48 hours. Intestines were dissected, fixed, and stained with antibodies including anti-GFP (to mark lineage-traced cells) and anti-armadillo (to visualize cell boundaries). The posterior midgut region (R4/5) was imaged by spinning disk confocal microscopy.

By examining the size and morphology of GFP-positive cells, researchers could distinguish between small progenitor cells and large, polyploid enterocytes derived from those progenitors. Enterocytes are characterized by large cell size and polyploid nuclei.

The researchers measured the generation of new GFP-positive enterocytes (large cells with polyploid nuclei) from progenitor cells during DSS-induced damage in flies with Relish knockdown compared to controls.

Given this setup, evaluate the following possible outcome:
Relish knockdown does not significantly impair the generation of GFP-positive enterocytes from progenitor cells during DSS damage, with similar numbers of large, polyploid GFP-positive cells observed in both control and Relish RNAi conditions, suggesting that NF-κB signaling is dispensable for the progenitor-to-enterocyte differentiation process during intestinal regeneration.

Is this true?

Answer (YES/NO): NO